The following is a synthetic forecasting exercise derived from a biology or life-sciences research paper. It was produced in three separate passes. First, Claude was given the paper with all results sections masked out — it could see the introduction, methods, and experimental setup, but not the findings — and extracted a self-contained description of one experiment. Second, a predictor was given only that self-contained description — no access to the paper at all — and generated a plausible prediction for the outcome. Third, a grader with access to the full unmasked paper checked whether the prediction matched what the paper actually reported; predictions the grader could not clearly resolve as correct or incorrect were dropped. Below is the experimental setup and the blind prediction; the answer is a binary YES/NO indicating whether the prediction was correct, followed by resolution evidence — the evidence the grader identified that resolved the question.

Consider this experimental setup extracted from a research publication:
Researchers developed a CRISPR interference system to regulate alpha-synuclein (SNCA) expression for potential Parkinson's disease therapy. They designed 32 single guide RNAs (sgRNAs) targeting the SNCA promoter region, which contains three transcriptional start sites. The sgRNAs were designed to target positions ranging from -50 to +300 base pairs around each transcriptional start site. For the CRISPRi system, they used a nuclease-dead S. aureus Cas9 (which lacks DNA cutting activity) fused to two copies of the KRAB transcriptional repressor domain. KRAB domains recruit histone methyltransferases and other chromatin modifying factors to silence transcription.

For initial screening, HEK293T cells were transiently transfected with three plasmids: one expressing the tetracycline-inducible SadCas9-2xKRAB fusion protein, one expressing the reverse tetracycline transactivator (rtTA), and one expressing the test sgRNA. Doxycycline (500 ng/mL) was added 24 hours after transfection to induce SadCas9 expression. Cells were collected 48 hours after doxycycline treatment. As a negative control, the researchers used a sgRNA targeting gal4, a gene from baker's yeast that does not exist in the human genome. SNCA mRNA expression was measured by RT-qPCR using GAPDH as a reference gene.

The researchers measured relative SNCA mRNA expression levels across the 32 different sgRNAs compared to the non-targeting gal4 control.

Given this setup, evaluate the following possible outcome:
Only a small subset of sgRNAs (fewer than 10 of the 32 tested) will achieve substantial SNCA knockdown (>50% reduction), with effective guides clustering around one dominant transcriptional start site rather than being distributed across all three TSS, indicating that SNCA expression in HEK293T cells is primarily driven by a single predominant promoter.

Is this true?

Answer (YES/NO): NO